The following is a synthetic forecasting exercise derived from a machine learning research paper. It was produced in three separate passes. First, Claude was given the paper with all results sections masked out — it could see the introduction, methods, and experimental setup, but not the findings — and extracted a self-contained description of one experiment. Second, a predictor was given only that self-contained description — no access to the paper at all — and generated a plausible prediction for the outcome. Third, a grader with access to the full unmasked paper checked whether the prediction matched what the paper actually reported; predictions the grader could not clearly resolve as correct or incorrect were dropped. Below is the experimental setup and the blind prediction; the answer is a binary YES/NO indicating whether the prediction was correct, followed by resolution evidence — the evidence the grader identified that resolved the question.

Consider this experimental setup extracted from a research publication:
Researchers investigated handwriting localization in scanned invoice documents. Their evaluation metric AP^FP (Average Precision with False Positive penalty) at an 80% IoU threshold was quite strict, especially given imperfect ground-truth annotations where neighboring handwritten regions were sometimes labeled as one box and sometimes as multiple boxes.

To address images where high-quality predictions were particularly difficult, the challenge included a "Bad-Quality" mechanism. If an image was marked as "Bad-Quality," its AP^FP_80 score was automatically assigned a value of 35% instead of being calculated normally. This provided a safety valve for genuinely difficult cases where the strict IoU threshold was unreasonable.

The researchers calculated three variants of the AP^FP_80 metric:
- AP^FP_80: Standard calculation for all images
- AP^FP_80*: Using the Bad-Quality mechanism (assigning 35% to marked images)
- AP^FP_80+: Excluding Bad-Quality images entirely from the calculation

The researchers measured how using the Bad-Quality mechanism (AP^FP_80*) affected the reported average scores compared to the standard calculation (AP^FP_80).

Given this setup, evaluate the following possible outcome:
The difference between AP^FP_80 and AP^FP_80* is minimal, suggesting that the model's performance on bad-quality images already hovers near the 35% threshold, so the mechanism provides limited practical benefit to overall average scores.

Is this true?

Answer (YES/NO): NO